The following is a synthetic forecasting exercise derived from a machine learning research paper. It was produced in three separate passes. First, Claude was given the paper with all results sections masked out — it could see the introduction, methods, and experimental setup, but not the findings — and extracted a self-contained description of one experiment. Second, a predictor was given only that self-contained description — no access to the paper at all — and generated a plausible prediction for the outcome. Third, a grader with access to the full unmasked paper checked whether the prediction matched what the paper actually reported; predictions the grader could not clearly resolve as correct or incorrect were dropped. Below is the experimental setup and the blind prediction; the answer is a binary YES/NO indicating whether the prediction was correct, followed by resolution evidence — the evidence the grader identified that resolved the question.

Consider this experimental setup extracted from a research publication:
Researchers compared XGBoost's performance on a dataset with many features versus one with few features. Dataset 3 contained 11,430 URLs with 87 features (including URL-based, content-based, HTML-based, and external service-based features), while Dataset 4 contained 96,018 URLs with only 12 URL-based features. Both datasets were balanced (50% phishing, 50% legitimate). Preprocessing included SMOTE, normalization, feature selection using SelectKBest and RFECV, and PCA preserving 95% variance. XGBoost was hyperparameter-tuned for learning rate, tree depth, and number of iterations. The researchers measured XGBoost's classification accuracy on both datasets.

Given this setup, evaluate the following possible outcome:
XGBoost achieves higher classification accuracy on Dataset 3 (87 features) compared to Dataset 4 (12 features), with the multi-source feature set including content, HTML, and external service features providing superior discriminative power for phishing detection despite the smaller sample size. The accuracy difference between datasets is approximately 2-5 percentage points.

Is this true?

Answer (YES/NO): YES